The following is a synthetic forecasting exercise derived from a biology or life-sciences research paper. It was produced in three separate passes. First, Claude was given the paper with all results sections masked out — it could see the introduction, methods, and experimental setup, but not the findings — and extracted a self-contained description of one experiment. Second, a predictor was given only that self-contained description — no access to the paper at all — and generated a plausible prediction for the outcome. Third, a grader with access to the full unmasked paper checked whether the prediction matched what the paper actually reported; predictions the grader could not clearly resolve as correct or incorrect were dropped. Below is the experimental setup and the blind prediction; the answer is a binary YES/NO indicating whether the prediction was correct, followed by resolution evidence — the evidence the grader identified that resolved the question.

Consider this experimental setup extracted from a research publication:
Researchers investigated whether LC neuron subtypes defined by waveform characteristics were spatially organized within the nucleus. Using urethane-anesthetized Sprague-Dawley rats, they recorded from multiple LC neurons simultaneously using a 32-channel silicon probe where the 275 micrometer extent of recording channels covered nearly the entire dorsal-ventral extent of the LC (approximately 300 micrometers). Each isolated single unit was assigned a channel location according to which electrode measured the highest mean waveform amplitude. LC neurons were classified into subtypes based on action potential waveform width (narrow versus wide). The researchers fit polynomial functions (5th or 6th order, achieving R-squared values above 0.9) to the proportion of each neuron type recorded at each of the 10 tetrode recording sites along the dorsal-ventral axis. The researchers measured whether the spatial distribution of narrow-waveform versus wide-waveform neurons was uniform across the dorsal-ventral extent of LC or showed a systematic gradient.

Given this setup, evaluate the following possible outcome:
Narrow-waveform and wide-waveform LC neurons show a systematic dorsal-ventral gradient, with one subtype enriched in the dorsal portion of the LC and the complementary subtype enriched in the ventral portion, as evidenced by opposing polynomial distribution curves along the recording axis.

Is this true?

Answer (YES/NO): YES